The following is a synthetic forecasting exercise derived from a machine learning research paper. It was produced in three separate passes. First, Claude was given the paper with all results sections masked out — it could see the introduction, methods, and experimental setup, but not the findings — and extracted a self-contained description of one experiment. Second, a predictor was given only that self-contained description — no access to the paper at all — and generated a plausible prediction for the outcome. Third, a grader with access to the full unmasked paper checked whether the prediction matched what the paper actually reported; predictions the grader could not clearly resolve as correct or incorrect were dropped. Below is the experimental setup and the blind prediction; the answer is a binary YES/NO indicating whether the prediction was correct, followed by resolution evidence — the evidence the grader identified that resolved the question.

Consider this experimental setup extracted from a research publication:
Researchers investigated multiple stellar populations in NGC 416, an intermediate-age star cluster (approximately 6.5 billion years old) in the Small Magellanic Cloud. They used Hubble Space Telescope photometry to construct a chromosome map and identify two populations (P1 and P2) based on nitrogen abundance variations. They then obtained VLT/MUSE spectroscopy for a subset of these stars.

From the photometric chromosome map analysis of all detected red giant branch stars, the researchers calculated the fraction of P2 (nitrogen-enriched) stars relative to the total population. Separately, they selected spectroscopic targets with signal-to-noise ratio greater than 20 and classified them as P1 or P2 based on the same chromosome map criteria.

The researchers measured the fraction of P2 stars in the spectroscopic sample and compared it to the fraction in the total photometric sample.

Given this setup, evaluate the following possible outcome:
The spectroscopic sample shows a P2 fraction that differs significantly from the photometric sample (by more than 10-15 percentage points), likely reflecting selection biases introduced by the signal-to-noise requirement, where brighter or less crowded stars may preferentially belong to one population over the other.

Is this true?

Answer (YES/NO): NO